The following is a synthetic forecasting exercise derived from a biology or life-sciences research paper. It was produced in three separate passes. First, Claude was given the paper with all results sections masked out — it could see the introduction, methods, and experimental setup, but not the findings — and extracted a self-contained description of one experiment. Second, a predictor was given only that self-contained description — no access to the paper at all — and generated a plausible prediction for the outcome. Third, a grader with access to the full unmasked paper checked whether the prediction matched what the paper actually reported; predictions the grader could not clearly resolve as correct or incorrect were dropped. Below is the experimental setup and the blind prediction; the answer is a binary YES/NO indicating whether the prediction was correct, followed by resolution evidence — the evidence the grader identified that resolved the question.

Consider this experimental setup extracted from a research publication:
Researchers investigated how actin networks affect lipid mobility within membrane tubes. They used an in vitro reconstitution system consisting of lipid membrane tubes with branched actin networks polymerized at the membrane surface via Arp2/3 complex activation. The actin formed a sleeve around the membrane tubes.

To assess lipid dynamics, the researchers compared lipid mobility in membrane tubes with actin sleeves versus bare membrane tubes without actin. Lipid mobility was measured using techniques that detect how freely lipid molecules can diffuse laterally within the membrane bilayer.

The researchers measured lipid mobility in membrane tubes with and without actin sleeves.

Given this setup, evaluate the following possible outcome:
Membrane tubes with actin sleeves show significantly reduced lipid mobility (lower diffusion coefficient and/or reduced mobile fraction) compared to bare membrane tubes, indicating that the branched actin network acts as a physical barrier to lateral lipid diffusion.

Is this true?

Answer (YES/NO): YES